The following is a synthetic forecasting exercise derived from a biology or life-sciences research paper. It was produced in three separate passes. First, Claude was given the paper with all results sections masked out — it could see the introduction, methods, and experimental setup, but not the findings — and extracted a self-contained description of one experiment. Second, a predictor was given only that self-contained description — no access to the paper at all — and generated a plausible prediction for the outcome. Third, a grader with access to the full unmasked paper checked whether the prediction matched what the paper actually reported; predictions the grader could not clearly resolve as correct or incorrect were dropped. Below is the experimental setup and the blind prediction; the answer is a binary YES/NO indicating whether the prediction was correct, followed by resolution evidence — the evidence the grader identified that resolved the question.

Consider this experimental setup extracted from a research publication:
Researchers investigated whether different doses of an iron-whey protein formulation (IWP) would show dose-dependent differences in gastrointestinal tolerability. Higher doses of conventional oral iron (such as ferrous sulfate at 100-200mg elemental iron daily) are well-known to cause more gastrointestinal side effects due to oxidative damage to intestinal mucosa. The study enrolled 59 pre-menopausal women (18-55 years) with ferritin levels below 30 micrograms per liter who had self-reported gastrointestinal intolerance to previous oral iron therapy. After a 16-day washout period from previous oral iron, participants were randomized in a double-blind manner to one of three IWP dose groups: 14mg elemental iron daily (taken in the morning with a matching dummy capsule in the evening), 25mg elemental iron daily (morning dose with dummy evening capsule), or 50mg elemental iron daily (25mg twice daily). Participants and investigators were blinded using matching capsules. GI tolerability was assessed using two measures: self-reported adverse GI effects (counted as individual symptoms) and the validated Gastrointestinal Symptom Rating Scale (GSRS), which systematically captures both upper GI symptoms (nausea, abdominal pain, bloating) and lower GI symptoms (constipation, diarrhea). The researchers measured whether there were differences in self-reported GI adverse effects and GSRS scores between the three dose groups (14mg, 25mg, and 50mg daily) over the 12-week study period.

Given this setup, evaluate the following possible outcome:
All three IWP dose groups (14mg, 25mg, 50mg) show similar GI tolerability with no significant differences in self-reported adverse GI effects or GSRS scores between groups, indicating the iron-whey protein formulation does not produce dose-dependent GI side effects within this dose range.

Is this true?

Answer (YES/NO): YES